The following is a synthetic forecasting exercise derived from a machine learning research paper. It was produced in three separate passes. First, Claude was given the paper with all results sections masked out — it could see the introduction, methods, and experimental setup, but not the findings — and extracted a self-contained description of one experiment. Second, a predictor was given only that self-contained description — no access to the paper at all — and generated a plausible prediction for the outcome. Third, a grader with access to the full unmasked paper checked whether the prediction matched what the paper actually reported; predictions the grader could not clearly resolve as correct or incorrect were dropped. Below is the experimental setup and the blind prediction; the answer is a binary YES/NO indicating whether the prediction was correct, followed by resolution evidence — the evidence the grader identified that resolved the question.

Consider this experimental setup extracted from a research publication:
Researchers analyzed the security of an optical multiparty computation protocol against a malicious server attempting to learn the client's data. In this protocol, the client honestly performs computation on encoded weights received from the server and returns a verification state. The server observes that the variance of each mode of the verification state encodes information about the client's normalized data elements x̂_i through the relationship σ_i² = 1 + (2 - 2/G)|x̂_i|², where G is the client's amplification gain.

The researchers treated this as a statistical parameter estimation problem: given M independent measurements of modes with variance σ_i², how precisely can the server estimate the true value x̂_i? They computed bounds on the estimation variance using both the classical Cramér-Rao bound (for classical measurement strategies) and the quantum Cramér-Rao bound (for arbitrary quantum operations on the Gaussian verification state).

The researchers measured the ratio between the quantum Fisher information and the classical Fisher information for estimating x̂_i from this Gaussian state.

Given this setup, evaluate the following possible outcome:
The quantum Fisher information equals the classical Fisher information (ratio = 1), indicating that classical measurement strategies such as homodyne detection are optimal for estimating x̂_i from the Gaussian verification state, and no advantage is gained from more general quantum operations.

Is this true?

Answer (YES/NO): NO